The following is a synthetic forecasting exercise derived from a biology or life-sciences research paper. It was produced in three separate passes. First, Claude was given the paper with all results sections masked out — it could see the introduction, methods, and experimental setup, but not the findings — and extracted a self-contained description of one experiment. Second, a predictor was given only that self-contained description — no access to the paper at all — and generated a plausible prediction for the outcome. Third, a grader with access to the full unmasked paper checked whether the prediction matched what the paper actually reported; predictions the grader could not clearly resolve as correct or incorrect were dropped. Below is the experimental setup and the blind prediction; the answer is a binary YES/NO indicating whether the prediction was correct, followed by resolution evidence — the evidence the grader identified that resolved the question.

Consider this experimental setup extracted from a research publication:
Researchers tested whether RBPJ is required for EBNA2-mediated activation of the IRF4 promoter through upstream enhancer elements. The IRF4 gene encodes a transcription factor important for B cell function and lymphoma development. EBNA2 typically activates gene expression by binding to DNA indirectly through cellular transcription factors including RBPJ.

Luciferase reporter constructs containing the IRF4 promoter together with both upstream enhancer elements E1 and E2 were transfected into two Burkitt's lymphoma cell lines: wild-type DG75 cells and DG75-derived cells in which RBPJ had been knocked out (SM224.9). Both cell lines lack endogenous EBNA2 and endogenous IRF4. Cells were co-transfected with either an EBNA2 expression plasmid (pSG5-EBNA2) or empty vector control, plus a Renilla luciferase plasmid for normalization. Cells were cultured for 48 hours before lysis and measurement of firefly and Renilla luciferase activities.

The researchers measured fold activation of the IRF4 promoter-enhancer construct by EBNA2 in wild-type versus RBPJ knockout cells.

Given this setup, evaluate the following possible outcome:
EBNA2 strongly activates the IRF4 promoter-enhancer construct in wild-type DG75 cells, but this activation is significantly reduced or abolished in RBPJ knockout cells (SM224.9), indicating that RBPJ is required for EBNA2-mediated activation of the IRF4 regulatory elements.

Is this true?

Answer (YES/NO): YES